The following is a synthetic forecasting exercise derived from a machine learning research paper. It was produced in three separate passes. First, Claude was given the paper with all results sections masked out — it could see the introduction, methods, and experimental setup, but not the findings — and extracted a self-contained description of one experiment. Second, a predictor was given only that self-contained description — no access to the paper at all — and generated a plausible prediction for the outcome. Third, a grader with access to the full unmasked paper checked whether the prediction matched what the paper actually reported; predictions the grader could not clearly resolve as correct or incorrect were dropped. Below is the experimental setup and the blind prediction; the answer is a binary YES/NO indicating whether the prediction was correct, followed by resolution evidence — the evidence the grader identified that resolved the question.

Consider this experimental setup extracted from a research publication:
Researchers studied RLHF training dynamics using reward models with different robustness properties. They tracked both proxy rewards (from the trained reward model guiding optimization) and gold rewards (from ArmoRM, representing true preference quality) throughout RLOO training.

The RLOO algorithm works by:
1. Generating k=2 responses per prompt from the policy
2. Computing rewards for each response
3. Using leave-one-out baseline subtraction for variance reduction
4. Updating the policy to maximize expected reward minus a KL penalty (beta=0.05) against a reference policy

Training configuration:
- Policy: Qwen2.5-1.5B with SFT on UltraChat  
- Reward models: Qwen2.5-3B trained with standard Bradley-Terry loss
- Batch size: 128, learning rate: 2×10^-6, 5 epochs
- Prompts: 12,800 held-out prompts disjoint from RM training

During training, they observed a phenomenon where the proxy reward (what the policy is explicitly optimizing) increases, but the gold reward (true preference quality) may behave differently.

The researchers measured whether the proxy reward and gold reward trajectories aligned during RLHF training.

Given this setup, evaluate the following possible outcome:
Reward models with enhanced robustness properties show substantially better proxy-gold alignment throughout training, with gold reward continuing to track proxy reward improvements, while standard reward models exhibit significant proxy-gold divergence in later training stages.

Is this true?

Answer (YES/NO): YES